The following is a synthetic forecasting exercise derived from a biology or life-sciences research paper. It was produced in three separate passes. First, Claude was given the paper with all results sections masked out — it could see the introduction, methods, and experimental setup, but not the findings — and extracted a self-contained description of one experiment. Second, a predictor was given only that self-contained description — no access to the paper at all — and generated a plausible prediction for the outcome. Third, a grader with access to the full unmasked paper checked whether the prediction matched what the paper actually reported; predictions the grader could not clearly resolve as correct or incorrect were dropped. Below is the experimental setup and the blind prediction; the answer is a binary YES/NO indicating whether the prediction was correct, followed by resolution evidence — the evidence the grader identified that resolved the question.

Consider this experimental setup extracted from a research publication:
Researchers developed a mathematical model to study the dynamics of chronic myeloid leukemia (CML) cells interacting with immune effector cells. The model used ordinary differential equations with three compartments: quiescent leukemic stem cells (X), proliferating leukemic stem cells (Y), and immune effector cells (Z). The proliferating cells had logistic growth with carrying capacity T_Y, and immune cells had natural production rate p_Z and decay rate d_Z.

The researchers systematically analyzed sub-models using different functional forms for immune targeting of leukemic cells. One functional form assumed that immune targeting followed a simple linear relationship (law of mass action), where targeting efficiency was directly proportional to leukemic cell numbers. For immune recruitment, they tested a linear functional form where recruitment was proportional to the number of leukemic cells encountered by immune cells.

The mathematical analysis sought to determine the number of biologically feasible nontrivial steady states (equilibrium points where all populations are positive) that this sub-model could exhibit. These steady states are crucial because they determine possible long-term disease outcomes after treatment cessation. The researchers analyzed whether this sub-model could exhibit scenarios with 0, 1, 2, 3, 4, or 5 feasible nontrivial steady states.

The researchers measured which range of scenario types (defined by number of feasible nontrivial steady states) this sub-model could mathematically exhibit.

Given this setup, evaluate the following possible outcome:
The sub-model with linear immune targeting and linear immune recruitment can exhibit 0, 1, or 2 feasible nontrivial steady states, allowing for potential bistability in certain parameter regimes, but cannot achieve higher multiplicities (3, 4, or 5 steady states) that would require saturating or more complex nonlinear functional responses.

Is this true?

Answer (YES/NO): NO